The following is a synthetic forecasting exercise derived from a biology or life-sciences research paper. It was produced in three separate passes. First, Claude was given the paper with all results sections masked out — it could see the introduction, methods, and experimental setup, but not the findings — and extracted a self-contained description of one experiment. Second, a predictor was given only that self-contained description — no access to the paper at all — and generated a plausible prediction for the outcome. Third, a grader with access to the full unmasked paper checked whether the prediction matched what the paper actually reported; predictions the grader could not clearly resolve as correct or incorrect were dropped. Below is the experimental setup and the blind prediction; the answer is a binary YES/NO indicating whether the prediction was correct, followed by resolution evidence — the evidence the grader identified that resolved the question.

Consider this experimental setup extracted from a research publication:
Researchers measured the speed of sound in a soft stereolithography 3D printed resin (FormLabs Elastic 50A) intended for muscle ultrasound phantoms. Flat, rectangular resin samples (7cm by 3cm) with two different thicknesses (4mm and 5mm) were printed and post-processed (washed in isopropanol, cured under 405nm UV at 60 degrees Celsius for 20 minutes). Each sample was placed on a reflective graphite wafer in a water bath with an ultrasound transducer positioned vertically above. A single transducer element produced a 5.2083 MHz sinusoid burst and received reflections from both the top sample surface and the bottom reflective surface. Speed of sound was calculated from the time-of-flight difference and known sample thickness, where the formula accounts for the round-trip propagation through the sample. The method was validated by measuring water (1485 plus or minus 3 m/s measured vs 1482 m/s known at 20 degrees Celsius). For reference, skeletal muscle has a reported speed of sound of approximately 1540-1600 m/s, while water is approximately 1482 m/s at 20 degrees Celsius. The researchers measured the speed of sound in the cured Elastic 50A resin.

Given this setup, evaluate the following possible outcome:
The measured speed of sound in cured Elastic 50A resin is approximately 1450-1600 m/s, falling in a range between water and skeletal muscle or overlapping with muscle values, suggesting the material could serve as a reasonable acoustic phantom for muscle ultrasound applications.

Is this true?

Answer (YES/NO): NO